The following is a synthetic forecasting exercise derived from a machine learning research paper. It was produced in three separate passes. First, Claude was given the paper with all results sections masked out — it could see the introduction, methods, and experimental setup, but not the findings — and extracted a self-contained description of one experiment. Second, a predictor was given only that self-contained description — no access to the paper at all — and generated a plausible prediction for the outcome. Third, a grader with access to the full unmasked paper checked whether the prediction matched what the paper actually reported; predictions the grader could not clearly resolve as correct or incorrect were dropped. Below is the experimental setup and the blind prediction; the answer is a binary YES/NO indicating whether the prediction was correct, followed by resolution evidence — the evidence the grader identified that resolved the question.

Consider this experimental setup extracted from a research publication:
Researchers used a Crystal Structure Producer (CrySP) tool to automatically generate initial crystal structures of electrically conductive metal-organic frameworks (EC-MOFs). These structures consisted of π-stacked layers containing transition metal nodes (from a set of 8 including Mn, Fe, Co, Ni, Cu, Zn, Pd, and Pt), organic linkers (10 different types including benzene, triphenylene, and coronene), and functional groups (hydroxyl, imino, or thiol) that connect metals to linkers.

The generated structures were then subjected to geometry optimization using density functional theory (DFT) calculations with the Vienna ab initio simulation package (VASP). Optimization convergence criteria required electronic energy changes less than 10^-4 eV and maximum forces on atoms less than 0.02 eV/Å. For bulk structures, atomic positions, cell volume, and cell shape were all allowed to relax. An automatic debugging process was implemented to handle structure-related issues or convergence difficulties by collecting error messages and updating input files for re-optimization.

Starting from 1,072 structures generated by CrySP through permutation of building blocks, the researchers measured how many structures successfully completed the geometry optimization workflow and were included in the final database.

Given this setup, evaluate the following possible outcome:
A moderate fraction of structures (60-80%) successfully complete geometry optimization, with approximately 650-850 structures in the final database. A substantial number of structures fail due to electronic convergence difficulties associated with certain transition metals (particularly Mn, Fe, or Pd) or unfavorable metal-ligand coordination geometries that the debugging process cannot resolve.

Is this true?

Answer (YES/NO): NO